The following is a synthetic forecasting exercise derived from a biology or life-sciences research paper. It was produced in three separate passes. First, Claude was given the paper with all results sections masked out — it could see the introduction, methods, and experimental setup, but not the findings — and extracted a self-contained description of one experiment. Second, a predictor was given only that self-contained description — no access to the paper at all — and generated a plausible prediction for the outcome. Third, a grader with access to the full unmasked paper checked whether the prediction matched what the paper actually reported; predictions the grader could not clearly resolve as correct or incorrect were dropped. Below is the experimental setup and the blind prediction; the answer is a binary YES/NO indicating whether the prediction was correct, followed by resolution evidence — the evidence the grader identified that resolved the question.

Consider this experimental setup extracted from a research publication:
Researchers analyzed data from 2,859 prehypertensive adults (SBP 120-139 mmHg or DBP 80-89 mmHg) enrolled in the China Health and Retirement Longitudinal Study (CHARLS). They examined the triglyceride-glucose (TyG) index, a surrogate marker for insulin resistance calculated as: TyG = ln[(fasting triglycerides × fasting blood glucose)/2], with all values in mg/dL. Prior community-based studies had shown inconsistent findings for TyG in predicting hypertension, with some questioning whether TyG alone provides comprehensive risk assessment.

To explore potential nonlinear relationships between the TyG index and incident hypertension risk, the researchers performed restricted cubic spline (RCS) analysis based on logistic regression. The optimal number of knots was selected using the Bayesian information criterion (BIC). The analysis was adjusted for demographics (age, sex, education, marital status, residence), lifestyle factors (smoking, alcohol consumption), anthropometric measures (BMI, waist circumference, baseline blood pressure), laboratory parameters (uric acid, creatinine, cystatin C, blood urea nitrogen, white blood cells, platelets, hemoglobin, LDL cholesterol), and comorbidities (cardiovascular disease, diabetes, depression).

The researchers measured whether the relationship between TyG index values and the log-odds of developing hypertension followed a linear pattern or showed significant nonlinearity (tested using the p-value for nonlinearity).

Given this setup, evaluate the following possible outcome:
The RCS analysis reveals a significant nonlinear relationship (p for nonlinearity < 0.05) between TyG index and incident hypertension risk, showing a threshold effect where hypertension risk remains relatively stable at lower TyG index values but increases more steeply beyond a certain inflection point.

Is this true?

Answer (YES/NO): NO